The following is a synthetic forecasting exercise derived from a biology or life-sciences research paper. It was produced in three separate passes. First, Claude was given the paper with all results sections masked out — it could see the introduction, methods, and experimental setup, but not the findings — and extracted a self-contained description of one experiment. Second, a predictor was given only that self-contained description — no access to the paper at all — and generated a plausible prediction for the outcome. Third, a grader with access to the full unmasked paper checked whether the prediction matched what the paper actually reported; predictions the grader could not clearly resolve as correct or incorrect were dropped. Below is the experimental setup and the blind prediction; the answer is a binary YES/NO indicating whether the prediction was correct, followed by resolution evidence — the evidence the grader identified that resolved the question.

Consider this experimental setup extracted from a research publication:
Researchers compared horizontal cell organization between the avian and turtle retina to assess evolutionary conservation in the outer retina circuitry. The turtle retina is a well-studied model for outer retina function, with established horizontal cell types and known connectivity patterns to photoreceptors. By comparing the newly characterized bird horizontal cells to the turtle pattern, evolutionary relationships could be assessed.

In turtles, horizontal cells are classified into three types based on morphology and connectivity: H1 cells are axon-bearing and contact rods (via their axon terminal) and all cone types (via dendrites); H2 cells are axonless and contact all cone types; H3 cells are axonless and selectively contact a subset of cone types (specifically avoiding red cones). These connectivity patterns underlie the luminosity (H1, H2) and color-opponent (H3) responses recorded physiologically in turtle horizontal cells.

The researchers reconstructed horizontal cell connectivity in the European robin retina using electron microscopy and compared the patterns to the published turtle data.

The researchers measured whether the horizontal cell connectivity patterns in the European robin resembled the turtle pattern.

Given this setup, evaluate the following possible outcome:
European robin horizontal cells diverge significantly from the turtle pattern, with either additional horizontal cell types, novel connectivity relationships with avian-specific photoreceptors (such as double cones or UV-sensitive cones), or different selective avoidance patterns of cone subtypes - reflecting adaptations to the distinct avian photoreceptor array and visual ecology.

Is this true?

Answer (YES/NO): NO